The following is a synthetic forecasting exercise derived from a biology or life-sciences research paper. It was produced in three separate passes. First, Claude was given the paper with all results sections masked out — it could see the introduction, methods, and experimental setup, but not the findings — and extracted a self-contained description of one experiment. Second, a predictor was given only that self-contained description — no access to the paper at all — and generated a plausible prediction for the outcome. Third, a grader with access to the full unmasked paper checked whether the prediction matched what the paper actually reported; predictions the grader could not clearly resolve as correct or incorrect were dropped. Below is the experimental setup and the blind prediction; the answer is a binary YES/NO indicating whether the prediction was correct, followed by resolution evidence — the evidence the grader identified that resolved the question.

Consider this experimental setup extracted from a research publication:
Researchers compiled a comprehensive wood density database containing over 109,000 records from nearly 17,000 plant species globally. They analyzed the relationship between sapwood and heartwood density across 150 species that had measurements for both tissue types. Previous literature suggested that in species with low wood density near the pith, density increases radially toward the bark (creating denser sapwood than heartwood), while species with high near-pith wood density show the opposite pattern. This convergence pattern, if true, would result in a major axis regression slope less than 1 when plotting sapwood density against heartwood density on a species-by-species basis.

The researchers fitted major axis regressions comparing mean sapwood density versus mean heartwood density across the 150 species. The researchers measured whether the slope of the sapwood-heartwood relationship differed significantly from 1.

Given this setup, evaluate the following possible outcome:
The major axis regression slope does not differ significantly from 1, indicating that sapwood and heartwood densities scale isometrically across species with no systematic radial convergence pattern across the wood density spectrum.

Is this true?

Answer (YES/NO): NO